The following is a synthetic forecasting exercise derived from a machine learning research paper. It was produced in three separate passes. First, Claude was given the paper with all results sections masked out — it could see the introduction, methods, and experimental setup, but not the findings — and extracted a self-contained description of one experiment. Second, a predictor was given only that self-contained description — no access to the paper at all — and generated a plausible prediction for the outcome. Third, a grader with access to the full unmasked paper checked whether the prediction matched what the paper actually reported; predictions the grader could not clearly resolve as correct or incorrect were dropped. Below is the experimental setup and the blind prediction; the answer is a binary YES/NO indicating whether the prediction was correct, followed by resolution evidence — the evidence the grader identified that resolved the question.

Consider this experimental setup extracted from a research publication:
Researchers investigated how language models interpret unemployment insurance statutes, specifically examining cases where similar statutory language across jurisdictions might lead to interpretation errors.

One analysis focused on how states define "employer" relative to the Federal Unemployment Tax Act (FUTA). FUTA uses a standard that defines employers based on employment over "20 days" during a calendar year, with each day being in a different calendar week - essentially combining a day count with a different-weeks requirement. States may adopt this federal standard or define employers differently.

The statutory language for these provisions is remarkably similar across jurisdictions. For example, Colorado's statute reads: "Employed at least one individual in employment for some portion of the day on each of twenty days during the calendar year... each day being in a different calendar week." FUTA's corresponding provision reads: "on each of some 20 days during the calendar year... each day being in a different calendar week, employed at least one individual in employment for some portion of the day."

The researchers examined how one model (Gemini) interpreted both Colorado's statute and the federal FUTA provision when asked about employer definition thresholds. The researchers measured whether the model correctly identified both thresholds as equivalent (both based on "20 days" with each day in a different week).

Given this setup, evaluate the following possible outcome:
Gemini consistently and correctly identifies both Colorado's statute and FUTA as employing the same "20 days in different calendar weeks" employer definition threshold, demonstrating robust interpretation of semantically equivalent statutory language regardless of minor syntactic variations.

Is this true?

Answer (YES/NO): NO